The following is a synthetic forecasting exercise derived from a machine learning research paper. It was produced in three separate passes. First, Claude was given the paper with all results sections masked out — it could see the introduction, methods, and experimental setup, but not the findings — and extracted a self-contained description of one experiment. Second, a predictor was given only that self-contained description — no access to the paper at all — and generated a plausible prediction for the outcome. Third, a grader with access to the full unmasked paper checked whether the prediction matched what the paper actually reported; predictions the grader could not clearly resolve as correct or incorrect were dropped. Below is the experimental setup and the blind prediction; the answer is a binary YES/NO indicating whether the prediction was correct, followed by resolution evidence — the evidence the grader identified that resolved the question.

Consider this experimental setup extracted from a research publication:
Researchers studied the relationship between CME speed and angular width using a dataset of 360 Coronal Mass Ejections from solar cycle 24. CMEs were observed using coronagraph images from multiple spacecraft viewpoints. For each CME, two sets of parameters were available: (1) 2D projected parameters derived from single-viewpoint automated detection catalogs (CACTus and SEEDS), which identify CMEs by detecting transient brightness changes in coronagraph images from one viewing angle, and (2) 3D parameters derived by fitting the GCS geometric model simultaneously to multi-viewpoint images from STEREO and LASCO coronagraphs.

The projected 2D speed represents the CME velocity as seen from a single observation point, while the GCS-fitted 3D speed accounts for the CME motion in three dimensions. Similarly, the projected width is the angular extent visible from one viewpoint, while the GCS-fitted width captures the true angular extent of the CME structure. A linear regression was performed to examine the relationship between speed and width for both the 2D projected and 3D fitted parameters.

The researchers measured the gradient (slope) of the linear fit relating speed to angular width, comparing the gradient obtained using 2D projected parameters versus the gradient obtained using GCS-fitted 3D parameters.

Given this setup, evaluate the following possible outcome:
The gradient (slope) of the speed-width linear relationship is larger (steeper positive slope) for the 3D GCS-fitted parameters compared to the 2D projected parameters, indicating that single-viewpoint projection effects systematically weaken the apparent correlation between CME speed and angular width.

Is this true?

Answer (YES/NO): NO